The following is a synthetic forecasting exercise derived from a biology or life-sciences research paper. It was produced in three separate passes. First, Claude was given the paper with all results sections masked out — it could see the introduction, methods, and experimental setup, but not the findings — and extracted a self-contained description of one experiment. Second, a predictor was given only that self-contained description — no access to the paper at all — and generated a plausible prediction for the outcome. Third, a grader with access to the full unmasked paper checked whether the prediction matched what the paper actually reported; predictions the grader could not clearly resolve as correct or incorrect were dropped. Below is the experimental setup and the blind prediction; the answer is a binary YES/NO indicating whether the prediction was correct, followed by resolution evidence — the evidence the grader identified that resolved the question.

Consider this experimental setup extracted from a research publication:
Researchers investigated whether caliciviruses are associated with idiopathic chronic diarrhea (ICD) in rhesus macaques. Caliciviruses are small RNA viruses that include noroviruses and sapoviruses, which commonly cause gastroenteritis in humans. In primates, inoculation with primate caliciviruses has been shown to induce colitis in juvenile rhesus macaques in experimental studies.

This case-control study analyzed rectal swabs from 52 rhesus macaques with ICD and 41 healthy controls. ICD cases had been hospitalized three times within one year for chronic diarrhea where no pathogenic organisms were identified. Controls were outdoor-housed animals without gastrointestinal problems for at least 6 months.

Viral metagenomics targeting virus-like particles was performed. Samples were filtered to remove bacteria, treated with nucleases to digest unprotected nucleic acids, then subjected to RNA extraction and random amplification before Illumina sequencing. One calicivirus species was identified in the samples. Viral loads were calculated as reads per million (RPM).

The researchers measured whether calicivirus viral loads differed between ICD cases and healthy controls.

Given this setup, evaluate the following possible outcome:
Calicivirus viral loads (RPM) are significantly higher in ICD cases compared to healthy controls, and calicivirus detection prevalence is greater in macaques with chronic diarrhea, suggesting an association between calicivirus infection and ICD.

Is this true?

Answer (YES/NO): NO